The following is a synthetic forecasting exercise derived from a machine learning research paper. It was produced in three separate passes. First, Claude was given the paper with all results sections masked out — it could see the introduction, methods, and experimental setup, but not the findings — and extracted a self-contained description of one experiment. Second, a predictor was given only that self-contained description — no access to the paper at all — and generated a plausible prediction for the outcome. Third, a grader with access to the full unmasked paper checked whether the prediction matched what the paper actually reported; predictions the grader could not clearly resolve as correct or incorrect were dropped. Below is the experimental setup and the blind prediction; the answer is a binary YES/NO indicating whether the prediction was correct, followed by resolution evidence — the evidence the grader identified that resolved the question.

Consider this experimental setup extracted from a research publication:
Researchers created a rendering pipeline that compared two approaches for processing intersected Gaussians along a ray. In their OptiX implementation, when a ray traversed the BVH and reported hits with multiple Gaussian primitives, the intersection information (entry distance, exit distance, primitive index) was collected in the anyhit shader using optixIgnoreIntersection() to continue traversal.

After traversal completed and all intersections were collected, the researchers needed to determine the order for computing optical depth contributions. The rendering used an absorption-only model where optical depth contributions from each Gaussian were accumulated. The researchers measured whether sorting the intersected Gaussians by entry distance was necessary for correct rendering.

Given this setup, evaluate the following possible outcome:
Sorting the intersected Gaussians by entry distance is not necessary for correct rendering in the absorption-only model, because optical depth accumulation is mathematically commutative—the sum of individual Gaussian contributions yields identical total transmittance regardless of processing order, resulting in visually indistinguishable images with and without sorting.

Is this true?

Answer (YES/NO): NO